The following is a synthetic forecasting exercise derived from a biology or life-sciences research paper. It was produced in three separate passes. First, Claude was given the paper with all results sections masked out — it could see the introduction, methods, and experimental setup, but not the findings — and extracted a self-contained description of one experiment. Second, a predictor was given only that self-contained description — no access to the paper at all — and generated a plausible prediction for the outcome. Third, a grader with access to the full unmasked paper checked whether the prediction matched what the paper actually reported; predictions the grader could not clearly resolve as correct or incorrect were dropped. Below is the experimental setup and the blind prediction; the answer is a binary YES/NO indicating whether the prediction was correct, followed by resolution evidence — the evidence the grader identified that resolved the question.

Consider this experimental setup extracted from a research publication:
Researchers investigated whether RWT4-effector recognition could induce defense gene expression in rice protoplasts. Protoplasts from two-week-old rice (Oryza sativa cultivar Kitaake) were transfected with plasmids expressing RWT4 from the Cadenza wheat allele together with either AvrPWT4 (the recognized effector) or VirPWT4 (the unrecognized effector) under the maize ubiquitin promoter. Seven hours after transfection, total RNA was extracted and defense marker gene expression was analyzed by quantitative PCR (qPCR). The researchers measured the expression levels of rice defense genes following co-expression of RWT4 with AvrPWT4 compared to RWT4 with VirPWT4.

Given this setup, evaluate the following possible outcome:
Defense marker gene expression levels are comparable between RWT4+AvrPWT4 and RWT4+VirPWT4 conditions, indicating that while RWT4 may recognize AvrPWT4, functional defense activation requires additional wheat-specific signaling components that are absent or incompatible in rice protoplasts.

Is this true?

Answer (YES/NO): NO